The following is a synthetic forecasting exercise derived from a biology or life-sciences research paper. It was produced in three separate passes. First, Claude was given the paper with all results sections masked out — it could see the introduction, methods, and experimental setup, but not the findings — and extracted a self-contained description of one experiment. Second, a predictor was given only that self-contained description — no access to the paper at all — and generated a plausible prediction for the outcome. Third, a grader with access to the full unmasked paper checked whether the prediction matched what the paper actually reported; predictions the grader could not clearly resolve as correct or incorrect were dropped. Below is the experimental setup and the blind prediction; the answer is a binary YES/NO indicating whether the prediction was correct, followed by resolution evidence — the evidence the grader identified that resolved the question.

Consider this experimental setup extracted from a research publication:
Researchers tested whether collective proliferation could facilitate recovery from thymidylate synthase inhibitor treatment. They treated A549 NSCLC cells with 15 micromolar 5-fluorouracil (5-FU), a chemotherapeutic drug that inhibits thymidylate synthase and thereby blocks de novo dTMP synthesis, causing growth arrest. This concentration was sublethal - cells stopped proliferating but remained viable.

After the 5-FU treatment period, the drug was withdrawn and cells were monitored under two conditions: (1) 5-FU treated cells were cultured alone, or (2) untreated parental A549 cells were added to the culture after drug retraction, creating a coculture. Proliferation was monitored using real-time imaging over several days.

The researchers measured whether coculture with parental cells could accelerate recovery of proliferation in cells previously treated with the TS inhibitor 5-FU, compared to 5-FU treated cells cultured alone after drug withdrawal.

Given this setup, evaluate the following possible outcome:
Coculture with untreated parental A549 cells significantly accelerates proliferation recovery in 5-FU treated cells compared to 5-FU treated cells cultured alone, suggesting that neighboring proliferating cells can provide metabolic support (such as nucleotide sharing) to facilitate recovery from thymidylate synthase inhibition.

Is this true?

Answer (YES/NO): YES